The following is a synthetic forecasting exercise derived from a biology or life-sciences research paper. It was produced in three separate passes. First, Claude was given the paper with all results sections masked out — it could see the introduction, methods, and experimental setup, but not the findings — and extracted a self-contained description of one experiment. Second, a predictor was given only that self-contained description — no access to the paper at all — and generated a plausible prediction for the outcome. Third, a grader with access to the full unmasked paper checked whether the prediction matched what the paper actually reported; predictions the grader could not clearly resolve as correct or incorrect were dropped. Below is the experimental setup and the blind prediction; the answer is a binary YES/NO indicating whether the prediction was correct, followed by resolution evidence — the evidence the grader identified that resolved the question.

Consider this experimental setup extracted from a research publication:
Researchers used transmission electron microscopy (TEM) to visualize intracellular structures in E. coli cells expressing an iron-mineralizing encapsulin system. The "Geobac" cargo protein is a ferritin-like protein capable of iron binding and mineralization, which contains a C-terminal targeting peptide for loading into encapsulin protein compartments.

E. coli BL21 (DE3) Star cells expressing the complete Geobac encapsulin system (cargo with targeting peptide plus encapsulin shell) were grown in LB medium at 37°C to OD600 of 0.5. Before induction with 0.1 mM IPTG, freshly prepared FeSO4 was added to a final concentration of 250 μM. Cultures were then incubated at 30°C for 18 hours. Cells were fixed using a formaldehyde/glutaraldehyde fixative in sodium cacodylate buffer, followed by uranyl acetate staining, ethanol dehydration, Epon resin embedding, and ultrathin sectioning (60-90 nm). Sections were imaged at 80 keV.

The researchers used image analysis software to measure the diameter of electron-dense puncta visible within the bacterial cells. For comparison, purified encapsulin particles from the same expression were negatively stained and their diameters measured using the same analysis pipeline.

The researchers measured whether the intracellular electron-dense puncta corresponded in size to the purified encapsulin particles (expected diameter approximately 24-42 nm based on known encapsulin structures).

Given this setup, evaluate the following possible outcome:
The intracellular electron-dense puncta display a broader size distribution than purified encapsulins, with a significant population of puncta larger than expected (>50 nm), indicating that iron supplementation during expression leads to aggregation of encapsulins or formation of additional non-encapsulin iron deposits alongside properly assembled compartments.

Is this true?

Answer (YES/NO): NO